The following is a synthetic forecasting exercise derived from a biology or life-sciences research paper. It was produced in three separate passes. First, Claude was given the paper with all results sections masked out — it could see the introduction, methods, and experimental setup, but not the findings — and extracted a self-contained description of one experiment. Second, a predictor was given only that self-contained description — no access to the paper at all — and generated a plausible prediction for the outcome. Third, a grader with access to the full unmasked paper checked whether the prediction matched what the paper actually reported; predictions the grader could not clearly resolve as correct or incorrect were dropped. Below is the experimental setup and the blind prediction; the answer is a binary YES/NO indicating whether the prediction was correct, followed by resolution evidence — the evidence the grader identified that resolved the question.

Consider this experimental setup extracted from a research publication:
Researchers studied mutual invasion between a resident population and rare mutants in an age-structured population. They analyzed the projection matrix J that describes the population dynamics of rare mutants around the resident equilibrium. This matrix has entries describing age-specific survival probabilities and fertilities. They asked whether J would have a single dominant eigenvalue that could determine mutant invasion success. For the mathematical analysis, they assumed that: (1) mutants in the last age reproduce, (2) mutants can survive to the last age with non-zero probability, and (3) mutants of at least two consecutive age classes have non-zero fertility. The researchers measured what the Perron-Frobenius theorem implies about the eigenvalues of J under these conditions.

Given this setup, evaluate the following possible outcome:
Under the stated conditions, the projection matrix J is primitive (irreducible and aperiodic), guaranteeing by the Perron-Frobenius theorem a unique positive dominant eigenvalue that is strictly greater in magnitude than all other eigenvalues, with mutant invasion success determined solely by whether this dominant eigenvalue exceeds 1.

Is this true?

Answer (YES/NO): YES